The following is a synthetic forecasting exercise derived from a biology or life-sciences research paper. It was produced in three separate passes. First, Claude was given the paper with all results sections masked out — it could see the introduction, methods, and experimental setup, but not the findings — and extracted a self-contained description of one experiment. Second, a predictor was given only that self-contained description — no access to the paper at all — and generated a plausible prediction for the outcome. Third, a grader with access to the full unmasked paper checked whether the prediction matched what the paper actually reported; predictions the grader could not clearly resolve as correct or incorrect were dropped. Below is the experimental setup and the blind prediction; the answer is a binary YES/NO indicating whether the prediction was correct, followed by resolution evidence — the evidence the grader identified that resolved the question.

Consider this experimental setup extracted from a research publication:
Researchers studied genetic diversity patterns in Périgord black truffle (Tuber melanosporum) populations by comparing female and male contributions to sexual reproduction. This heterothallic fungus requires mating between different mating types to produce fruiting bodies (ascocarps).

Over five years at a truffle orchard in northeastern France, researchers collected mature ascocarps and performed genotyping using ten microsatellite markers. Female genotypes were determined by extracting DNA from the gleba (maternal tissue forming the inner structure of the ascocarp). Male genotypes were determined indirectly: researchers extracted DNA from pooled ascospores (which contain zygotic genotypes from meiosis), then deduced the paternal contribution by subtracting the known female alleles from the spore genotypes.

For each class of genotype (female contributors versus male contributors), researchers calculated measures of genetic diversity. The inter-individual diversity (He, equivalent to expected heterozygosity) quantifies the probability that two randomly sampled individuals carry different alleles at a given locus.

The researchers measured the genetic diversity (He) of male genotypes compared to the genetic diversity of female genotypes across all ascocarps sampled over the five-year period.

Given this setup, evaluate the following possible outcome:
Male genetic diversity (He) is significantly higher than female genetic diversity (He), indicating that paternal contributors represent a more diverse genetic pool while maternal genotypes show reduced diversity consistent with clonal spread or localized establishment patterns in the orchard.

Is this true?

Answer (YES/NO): NO